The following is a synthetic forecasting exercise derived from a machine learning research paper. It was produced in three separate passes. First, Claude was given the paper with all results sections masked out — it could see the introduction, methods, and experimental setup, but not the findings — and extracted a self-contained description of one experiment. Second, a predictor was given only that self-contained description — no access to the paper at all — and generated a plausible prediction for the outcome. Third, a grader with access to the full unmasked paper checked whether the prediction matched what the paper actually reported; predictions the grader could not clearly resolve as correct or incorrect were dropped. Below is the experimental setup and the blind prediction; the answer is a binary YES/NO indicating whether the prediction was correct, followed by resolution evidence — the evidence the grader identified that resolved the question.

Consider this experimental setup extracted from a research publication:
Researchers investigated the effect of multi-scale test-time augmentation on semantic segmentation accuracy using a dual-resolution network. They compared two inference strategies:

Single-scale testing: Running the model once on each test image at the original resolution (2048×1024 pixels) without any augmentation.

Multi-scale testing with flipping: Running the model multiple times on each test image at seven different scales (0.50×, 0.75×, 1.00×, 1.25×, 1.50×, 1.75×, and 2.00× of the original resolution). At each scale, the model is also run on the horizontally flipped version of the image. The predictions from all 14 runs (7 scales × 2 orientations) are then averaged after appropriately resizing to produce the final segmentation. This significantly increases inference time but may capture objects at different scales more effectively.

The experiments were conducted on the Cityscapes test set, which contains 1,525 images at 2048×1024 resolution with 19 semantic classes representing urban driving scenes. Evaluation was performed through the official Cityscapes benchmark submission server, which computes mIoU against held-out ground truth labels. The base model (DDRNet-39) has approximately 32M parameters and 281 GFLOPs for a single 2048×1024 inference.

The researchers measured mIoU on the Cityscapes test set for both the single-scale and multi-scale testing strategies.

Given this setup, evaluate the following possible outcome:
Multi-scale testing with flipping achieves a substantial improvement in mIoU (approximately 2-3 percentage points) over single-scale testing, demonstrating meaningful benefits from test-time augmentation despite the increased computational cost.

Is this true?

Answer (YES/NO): NO